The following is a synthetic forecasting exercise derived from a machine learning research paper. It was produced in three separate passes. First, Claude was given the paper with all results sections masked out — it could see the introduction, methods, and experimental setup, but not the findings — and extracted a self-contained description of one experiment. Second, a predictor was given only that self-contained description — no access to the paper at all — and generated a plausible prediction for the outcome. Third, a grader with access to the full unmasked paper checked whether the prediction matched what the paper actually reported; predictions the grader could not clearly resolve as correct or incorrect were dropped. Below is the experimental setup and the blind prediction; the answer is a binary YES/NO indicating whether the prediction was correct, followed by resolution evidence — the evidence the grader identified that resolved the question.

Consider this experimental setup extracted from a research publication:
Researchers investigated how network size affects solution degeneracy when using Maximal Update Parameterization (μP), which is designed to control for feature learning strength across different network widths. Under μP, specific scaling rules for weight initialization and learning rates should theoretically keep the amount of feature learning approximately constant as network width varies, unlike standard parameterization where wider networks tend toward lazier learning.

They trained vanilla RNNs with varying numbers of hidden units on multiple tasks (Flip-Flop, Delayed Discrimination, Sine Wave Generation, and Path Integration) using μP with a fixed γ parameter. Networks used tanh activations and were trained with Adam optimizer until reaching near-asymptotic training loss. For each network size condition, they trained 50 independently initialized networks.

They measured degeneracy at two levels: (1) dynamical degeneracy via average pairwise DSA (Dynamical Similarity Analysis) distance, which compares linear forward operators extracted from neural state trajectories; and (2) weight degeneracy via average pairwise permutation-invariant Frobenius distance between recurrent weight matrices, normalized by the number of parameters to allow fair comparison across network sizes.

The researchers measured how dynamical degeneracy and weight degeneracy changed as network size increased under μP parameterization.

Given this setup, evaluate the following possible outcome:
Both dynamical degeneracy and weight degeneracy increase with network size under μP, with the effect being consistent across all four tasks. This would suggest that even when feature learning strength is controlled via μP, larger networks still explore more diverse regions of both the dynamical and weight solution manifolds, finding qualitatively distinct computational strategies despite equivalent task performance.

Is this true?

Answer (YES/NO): NO